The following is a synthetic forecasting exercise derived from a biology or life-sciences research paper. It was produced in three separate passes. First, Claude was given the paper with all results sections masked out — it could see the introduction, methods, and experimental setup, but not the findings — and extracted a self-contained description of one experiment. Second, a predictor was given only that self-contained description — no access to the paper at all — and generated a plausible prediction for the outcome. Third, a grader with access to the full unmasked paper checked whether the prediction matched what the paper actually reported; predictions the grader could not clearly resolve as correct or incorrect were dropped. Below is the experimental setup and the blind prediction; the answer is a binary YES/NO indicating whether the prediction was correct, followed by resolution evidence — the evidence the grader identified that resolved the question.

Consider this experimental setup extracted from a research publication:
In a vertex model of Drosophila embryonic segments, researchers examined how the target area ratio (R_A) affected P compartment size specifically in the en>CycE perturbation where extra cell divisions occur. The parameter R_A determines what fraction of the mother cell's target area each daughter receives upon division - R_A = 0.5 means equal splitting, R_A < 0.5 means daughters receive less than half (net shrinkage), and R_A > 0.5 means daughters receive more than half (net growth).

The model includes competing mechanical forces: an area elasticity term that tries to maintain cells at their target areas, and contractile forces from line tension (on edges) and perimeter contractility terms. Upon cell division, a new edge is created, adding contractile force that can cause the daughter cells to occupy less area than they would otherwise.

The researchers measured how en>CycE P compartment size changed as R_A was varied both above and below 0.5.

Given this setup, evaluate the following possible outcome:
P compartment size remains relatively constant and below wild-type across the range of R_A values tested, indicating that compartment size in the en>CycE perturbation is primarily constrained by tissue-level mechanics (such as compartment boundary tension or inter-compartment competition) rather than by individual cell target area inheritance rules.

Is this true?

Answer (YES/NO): NO